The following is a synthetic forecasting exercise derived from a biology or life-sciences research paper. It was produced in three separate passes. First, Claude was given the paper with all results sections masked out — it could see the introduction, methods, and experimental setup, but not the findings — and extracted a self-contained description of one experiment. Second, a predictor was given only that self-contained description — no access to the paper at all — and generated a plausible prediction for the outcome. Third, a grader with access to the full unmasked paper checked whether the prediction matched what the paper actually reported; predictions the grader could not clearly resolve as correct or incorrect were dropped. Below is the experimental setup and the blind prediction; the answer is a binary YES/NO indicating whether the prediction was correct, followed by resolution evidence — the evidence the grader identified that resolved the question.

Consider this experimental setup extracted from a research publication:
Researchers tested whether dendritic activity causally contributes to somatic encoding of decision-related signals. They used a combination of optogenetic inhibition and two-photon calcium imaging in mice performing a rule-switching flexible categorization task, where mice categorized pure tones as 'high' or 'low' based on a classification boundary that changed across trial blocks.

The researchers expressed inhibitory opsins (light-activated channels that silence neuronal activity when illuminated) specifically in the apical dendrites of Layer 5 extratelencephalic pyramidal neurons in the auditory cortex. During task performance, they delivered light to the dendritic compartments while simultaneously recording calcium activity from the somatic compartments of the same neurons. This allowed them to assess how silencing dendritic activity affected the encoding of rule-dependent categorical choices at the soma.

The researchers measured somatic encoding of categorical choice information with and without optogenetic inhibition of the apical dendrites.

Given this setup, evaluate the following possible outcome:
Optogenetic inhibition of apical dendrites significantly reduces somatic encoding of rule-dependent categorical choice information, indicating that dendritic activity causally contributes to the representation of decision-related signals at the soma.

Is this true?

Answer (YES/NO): YES